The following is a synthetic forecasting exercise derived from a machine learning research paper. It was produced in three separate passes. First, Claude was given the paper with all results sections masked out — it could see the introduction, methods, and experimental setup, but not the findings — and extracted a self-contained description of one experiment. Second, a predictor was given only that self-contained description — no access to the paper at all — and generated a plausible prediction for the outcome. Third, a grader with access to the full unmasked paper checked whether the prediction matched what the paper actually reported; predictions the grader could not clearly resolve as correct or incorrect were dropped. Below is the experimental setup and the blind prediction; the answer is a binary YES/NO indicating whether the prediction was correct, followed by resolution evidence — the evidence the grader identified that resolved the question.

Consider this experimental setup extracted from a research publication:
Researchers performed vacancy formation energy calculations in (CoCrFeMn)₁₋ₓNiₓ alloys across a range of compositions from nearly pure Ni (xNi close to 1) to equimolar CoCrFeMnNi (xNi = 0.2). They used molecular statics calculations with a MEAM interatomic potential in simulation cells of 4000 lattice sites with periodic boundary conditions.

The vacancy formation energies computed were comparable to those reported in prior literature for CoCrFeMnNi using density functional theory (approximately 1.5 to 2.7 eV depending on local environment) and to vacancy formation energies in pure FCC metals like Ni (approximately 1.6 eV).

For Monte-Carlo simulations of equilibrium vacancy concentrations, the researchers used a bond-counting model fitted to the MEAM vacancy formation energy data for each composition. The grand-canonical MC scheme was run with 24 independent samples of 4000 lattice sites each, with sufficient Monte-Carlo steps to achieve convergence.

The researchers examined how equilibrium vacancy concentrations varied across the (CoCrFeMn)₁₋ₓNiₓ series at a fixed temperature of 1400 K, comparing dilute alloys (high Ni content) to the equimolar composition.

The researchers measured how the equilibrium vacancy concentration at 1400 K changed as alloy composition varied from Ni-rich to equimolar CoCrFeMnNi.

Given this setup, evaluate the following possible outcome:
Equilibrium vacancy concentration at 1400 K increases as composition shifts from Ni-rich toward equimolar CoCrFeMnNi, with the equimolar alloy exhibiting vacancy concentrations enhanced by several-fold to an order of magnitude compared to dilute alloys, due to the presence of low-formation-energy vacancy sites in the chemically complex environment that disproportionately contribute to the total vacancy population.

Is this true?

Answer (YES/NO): NO